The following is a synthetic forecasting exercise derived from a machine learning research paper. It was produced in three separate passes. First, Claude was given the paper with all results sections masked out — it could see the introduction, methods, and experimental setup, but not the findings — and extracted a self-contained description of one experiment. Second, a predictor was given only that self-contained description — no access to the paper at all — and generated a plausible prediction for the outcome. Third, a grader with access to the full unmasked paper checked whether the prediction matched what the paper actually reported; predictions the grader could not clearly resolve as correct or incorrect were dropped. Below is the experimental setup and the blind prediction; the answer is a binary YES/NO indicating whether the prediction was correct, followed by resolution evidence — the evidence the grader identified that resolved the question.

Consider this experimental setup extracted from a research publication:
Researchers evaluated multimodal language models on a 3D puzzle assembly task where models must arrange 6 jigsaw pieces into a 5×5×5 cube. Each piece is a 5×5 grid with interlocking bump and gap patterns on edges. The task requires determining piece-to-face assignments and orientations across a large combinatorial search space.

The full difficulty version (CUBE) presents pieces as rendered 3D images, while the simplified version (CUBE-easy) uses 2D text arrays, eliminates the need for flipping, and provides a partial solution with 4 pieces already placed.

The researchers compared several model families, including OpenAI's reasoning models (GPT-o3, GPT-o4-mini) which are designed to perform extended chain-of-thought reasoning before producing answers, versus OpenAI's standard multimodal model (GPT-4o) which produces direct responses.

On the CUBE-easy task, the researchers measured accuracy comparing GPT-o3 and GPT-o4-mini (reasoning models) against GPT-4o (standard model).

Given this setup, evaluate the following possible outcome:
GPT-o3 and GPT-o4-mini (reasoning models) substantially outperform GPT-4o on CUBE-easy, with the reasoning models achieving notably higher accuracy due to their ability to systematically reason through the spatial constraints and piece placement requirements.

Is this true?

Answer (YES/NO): YES